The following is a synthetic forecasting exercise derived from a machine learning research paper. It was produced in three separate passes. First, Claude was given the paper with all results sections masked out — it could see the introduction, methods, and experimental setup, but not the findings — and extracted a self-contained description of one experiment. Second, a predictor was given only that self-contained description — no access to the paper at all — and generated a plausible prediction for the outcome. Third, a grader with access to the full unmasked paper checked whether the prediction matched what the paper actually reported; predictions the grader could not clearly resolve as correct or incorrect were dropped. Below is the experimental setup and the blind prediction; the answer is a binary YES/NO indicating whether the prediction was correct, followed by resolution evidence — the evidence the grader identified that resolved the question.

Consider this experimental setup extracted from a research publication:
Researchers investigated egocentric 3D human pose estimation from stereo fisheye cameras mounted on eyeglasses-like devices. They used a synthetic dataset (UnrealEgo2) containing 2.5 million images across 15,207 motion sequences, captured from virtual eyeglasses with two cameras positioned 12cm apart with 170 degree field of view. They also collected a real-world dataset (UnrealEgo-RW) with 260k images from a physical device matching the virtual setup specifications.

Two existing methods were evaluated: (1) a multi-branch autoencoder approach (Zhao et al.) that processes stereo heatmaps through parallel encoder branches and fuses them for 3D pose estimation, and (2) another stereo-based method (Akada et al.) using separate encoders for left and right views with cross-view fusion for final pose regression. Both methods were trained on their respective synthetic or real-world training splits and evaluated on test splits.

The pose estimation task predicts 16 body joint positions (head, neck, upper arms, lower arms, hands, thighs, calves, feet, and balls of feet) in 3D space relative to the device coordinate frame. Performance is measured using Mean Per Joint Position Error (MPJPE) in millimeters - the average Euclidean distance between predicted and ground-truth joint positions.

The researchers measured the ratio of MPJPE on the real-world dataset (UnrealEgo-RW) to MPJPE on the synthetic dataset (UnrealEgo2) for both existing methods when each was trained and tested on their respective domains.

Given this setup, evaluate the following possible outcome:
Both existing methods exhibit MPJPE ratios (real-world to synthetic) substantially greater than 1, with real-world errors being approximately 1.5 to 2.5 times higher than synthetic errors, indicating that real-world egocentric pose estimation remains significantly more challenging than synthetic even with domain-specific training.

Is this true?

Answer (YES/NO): NO